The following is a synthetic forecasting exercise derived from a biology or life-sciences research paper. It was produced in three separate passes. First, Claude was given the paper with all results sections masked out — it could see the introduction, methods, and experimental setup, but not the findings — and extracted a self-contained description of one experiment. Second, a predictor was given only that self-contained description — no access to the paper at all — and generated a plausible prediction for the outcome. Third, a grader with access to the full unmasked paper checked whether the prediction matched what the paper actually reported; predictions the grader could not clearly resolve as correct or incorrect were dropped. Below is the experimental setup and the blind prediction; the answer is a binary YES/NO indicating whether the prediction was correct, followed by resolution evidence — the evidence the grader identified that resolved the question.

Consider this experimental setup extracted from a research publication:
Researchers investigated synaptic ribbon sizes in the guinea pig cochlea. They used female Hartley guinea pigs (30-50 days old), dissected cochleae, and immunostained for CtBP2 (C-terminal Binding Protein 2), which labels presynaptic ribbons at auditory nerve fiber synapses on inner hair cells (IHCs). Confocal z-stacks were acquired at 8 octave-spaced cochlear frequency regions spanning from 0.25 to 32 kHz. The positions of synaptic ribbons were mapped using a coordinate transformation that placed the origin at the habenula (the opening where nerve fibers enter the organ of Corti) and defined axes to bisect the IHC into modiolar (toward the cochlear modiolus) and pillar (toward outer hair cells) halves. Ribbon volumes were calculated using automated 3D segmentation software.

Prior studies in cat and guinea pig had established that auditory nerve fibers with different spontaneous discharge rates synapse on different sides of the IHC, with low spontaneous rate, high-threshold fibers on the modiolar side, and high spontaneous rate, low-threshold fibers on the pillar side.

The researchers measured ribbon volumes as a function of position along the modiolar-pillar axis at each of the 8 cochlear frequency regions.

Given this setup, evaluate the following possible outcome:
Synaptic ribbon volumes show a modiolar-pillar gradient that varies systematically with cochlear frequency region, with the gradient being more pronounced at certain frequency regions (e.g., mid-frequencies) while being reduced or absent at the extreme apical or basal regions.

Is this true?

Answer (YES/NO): NO